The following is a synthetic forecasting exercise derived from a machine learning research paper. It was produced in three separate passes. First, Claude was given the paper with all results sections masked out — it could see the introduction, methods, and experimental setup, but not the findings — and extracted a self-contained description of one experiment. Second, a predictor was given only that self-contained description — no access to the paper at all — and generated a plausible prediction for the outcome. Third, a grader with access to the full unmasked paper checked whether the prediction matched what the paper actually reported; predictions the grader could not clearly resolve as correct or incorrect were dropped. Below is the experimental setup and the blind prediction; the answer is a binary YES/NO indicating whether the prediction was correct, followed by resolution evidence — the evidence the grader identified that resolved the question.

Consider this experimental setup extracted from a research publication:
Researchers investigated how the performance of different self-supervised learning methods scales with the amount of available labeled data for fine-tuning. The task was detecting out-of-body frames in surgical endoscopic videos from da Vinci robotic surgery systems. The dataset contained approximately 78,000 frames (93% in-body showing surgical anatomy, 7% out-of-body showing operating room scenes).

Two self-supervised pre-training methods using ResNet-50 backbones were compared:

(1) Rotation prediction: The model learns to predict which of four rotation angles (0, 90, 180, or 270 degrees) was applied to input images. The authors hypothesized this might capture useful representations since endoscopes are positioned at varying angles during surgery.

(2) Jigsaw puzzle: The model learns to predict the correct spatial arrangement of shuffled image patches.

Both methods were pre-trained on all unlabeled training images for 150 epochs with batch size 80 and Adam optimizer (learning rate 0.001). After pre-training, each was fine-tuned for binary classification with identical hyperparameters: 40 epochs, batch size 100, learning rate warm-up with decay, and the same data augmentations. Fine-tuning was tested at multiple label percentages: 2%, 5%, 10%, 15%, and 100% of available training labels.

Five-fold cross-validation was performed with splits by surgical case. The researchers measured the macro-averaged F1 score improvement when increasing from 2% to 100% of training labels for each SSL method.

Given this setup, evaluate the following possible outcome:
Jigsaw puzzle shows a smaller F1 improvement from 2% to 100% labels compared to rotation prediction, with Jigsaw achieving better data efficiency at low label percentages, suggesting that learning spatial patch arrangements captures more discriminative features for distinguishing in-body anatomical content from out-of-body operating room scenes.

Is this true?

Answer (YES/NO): NO